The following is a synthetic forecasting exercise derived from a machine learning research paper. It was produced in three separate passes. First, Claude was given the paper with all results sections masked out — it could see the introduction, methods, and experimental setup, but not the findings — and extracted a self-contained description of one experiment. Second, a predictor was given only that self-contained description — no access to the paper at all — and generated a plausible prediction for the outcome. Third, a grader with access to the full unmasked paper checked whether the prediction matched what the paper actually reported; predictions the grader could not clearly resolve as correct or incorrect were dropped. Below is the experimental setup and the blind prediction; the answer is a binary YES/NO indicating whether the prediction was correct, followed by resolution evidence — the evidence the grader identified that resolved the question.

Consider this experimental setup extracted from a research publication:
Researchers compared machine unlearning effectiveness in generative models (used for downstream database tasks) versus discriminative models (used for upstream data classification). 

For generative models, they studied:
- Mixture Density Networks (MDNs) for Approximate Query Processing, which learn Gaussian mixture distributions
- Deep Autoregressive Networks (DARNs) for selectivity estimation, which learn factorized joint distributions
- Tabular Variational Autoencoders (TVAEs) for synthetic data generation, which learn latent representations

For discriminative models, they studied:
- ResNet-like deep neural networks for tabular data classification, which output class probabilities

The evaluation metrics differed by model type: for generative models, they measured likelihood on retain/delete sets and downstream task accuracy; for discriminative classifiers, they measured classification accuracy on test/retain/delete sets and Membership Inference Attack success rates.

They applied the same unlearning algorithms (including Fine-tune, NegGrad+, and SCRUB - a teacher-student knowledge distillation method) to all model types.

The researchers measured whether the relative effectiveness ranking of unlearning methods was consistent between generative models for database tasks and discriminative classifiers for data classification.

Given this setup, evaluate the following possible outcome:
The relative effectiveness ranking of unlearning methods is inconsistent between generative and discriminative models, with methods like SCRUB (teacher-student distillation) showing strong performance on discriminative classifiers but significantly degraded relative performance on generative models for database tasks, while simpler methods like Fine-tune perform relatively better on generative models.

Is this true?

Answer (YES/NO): NO